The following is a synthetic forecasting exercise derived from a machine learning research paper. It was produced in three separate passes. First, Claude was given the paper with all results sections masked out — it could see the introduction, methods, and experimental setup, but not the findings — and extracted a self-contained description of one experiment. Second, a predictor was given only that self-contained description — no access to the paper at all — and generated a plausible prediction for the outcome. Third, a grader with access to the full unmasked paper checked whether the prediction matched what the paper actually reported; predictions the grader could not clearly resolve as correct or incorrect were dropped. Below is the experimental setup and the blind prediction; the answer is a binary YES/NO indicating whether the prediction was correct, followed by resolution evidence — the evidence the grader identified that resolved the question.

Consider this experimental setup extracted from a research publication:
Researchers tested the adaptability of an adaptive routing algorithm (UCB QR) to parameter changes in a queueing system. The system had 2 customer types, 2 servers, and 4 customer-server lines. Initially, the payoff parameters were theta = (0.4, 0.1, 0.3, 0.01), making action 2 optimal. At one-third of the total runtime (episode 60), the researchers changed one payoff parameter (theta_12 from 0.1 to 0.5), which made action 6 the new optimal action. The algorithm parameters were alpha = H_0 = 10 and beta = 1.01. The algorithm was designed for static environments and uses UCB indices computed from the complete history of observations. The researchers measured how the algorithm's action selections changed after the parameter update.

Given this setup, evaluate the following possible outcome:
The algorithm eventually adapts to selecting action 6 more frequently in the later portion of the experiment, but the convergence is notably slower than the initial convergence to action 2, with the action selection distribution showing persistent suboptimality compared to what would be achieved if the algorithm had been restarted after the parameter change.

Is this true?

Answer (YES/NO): YES